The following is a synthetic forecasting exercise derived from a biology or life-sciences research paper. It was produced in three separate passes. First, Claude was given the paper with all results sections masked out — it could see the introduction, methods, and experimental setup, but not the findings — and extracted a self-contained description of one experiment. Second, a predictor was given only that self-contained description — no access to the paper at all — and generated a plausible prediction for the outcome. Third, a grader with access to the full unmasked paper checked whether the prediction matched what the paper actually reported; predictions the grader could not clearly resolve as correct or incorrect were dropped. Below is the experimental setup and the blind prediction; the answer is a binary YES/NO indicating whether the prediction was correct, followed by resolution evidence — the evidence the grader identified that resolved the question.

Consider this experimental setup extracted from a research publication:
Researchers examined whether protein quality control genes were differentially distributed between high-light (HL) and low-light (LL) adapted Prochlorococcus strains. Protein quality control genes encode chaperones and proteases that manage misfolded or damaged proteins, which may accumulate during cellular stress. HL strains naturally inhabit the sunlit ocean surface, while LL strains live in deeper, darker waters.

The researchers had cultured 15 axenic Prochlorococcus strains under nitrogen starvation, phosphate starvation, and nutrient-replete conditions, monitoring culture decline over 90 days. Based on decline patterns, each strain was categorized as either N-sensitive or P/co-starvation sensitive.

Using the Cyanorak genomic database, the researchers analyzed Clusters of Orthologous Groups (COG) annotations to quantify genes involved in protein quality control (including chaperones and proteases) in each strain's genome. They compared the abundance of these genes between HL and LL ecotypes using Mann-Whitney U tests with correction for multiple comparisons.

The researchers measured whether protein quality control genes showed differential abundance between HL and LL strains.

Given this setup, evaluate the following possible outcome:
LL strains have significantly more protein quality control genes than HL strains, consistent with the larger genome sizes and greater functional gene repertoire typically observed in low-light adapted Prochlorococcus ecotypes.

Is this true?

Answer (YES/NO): NO